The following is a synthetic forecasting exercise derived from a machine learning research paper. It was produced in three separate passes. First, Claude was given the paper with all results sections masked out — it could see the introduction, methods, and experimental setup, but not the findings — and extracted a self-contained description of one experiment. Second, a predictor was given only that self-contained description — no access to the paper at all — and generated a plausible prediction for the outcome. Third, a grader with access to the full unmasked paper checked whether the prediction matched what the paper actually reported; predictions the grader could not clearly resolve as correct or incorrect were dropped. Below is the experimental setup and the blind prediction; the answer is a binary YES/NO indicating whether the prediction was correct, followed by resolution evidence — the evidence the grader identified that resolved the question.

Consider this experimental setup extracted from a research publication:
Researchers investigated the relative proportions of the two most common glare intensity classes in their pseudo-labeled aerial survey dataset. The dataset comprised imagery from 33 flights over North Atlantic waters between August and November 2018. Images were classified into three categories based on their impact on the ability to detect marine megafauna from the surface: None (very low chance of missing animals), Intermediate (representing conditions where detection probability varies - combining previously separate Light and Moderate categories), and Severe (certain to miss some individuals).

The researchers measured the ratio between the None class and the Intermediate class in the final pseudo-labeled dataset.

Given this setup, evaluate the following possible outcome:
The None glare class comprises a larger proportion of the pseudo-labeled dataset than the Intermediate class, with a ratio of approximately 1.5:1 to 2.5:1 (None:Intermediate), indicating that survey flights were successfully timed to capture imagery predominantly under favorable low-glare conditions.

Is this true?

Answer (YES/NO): NO